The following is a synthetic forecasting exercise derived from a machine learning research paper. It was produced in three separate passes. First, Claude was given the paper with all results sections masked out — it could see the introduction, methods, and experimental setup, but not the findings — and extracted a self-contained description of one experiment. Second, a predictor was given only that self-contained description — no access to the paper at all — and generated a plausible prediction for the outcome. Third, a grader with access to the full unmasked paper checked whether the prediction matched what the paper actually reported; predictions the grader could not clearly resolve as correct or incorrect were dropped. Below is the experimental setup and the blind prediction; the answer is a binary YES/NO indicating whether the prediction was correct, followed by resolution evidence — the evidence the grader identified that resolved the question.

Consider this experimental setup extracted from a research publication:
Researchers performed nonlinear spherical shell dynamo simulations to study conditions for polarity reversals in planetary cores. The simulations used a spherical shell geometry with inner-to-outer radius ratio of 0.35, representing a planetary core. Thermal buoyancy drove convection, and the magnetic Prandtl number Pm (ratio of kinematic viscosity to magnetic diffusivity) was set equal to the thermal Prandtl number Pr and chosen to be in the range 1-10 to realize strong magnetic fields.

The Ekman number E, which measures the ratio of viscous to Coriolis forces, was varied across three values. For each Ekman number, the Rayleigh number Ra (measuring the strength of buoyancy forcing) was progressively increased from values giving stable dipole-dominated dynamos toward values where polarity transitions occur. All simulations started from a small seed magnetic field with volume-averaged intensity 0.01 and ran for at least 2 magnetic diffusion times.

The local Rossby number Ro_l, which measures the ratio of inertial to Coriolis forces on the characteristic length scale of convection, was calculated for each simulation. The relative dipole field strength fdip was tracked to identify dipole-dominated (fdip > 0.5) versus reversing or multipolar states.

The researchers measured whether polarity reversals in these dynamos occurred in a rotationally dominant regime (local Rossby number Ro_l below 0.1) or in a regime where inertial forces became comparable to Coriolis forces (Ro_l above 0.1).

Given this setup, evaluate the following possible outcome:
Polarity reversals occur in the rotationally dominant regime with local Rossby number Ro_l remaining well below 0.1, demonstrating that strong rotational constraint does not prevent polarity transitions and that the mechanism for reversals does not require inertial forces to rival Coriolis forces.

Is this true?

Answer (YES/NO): YES